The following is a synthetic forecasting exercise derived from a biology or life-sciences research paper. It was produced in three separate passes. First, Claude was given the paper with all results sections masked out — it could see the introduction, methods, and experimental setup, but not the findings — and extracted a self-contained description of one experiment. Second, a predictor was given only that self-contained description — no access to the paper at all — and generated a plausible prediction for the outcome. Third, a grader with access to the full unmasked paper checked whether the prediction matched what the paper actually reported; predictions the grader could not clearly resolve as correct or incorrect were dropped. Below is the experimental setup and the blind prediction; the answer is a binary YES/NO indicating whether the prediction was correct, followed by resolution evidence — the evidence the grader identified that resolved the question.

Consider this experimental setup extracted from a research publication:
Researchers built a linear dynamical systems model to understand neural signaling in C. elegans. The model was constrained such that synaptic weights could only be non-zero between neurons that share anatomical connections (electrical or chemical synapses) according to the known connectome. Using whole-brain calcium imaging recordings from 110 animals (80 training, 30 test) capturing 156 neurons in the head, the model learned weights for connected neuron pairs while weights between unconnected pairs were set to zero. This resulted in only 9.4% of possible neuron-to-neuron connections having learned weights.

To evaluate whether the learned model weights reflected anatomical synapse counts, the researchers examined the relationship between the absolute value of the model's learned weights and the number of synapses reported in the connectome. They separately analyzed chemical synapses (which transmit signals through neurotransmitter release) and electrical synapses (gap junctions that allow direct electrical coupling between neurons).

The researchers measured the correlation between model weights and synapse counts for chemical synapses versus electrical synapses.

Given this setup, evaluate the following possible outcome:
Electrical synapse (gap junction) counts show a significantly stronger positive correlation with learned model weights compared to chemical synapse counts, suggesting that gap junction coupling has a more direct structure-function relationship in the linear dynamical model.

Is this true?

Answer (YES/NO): YES